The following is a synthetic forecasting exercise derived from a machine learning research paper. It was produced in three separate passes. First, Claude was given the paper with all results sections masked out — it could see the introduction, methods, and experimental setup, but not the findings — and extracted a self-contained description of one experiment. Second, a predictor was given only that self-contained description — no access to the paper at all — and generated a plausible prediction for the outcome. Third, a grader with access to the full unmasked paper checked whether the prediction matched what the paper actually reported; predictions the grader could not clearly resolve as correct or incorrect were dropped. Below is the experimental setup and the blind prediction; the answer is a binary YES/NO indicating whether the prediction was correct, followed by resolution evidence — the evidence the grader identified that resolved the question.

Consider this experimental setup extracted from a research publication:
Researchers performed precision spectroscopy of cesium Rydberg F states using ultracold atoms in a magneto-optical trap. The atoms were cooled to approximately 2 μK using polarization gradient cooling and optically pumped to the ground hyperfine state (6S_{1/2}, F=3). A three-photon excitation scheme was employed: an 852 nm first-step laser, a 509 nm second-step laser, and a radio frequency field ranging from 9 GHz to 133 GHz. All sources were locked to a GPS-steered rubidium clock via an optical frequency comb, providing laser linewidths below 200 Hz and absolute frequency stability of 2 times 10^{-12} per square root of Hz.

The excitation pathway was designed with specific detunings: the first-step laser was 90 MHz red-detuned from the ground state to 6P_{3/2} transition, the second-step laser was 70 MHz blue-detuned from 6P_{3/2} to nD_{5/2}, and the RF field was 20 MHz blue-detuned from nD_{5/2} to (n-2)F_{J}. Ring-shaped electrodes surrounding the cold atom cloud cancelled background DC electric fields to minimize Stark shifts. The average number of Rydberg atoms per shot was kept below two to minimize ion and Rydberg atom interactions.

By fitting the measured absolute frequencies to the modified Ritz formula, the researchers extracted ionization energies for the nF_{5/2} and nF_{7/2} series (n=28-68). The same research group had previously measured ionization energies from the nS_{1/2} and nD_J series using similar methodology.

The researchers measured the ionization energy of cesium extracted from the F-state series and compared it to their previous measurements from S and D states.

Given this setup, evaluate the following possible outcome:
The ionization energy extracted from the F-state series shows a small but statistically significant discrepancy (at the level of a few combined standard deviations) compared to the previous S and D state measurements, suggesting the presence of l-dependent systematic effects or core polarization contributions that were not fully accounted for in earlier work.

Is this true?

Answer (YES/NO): NO